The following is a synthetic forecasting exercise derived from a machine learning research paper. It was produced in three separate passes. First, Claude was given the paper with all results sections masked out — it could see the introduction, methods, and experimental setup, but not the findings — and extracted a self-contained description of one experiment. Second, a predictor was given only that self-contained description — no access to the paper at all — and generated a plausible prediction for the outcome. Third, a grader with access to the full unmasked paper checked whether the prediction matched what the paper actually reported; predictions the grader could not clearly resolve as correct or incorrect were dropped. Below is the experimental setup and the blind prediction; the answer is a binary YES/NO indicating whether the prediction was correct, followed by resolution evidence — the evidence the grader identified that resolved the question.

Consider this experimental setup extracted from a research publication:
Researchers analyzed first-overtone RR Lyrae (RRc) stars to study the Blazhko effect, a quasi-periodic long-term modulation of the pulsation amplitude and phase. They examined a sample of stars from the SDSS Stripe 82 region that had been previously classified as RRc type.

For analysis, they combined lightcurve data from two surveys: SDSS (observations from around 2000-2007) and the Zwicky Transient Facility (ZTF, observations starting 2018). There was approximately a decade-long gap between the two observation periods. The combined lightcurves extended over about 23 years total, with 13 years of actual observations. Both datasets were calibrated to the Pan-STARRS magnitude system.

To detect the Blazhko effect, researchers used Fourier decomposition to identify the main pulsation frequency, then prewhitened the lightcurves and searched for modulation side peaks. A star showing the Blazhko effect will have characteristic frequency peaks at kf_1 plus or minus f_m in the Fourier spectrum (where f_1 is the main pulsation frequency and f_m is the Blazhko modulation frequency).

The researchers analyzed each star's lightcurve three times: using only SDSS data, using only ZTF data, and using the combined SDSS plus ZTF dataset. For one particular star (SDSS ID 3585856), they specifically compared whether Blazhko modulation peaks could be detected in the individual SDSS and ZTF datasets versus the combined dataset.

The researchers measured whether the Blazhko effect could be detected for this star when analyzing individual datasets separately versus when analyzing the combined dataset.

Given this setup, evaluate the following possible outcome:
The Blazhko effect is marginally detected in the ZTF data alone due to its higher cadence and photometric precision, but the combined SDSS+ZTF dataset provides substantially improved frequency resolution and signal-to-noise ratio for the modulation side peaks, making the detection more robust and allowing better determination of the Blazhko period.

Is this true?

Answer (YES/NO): NO